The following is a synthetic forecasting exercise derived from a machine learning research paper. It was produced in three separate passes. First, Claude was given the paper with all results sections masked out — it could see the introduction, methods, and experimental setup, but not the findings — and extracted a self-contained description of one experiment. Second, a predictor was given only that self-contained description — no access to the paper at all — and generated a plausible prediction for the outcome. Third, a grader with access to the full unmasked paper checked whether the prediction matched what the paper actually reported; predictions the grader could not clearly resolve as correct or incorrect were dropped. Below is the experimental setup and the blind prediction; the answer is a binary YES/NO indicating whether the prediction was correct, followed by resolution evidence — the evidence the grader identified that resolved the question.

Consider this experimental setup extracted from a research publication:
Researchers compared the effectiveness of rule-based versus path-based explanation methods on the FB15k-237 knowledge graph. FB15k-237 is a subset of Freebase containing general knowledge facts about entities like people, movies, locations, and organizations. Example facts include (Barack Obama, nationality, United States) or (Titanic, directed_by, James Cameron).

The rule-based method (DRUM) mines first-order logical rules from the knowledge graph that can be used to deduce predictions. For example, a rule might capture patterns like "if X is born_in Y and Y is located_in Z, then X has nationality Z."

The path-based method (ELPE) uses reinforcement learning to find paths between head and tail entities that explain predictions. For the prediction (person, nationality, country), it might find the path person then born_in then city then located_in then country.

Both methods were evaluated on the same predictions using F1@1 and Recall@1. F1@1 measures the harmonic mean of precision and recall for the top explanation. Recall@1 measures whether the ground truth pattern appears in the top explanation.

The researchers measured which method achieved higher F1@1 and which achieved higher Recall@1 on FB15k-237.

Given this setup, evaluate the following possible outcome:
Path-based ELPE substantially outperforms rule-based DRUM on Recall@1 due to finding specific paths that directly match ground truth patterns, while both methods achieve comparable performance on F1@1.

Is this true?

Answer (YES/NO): NO